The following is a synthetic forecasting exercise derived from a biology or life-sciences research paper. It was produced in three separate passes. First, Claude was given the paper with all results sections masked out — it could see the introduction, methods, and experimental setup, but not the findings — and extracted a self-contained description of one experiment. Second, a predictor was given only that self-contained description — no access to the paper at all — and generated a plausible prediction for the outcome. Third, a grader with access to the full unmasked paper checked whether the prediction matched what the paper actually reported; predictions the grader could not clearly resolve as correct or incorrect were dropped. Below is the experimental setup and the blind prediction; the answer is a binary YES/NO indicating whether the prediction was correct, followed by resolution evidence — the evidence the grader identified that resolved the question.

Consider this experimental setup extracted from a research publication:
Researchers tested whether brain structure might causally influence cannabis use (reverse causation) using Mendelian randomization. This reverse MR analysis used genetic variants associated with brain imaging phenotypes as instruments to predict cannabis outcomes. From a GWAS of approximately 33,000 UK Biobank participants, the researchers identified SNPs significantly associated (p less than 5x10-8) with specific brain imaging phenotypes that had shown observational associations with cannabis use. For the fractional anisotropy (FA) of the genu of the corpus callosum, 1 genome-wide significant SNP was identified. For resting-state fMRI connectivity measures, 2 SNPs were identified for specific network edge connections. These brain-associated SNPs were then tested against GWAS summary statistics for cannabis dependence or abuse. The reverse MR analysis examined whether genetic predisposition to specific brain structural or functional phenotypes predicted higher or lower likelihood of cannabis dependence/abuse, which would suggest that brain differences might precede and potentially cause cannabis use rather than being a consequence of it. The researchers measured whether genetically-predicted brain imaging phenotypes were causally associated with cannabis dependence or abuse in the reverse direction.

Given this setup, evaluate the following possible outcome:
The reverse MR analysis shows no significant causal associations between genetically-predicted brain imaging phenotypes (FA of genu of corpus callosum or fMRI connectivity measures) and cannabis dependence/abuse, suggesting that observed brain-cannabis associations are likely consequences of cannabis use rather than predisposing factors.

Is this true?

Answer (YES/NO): NO